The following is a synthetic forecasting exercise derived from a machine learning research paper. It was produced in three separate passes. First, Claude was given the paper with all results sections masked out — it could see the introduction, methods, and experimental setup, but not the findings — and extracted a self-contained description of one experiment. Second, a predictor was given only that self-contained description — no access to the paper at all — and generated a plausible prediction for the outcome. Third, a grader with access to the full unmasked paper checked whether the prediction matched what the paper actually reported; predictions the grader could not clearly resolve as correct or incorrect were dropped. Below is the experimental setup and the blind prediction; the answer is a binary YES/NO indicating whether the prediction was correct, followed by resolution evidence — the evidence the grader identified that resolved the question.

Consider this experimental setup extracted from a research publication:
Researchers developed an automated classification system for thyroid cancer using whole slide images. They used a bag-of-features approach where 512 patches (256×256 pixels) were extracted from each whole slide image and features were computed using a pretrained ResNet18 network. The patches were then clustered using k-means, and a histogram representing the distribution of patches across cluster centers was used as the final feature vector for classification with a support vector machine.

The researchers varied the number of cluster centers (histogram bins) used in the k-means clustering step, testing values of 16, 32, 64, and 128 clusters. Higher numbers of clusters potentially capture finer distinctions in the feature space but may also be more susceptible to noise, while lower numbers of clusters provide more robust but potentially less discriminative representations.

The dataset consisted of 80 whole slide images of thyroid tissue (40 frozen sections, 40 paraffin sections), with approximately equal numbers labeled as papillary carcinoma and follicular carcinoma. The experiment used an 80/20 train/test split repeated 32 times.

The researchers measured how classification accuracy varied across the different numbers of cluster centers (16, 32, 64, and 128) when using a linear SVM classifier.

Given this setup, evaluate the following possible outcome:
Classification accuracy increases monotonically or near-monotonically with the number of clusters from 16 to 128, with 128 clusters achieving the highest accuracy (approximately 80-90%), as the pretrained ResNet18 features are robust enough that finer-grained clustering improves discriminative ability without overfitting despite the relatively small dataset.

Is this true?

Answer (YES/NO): NO